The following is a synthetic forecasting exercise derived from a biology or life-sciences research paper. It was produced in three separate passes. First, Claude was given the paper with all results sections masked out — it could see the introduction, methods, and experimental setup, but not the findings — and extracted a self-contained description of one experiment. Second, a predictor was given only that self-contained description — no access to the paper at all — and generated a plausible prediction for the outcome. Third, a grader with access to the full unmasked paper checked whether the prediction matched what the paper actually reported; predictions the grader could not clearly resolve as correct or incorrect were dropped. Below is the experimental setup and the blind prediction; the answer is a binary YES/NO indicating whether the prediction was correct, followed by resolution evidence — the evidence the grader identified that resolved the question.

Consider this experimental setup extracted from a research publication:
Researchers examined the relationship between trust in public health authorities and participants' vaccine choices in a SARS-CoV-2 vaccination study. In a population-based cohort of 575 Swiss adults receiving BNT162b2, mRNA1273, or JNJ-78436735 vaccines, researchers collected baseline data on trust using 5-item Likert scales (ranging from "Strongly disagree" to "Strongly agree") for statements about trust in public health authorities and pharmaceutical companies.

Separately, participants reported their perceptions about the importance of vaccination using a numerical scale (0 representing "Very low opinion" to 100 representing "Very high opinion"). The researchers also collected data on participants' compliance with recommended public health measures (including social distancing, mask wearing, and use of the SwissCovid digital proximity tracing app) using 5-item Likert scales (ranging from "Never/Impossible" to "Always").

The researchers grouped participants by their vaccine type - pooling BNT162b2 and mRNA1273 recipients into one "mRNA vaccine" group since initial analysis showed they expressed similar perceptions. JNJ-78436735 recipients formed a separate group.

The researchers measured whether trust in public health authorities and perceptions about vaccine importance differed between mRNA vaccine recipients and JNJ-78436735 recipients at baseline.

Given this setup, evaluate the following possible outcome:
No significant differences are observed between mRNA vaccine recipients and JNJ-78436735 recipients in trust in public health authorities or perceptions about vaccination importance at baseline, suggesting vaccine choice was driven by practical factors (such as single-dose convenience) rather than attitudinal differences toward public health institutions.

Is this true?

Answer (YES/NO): NO